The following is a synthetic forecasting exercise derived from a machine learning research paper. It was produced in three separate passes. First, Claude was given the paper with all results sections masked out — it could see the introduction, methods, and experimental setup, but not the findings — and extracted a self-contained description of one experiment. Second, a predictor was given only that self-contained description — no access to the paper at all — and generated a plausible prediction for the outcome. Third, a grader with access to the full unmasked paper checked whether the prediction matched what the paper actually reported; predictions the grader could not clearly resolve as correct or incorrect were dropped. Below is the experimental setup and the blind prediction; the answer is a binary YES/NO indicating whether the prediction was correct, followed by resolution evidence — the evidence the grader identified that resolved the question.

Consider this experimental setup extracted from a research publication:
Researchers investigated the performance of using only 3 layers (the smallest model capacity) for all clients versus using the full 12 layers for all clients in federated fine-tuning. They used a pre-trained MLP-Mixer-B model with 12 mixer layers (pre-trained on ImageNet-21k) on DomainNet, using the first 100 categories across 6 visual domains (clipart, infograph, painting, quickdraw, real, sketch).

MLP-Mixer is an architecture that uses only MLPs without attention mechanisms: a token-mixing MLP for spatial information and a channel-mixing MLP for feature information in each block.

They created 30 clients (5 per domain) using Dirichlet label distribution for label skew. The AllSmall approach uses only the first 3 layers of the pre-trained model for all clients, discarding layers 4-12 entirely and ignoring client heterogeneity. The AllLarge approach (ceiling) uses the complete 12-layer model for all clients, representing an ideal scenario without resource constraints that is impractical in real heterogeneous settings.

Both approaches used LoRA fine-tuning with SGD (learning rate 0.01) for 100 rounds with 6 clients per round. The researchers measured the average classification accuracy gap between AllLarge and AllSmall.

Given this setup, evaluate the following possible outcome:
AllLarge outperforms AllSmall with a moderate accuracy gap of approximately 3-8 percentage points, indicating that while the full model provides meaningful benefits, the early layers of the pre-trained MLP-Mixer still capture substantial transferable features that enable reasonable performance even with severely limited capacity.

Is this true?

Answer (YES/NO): NO